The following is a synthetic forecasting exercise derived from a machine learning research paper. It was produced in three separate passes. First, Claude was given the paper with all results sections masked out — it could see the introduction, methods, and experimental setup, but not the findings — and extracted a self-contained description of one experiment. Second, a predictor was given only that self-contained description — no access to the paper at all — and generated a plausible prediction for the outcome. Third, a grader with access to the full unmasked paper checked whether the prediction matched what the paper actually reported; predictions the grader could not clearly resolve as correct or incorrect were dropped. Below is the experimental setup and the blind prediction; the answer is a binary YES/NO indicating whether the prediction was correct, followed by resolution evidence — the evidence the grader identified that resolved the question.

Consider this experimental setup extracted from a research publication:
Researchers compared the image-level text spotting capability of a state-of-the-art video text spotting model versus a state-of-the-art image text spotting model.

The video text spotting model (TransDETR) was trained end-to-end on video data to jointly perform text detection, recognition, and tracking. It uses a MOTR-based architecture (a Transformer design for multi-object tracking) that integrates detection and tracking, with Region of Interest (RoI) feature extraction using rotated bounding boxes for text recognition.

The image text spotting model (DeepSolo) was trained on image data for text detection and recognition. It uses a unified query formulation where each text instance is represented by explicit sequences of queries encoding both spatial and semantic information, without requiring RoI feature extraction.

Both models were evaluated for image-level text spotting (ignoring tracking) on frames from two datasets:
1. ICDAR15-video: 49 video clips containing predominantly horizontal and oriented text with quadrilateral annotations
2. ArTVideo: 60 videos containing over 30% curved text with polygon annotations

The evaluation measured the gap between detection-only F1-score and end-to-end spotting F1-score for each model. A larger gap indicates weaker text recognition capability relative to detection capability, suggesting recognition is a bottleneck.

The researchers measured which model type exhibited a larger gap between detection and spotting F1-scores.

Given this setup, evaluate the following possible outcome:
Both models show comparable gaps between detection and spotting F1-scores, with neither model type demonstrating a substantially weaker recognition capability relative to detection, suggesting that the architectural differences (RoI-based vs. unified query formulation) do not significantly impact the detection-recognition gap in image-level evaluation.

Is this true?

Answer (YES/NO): NO